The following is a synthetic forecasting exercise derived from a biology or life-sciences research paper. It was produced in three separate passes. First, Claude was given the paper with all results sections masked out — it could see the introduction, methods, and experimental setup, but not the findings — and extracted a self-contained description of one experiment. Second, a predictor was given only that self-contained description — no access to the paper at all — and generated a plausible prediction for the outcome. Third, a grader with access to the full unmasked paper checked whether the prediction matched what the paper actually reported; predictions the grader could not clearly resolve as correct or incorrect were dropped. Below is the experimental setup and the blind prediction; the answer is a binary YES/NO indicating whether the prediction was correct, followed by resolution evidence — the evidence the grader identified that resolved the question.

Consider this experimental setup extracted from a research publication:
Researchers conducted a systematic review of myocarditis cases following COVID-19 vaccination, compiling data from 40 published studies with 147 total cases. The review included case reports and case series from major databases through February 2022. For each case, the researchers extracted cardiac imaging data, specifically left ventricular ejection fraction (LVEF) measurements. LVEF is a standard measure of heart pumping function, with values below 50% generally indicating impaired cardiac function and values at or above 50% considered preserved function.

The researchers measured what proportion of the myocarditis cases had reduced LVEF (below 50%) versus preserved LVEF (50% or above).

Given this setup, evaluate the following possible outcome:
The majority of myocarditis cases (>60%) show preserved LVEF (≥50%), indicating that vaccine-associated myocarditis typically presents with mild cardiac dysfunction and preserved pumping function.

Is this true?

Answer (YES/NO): YES